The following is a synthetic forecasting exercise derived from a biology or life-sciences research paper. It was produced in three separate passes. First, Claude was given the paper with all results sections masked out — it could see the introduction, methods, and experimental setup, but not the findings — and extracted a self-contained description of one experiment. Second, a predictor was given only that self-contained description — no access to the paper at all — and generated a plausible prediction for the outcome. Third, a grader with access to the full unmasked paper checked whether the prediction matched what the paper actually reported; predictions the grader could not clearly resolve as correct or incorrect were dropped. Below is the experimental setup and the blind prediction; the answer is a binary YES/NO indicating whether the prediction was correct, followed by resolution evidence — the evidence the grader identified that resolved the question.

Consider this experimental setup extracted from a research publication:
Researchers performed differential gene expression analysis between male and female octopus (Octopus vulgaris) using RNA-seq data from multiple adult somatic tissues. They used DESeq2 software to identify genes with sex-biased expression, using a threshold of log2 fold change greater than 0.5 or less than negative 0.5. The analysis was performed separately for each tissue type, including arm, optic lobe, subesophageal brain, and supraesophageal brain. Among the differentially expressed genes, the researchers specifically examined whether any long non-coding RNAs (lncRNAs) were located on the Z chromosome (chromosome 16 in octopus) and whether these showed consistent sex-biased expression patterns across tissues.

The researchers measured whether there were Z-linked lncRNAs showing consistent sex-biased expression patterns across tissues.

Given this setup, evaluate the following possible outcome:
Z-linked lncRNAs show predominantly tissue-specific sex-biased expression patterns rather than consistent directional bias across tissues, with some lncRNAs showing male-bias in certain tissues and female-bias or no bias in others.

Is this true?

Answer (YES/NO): NO